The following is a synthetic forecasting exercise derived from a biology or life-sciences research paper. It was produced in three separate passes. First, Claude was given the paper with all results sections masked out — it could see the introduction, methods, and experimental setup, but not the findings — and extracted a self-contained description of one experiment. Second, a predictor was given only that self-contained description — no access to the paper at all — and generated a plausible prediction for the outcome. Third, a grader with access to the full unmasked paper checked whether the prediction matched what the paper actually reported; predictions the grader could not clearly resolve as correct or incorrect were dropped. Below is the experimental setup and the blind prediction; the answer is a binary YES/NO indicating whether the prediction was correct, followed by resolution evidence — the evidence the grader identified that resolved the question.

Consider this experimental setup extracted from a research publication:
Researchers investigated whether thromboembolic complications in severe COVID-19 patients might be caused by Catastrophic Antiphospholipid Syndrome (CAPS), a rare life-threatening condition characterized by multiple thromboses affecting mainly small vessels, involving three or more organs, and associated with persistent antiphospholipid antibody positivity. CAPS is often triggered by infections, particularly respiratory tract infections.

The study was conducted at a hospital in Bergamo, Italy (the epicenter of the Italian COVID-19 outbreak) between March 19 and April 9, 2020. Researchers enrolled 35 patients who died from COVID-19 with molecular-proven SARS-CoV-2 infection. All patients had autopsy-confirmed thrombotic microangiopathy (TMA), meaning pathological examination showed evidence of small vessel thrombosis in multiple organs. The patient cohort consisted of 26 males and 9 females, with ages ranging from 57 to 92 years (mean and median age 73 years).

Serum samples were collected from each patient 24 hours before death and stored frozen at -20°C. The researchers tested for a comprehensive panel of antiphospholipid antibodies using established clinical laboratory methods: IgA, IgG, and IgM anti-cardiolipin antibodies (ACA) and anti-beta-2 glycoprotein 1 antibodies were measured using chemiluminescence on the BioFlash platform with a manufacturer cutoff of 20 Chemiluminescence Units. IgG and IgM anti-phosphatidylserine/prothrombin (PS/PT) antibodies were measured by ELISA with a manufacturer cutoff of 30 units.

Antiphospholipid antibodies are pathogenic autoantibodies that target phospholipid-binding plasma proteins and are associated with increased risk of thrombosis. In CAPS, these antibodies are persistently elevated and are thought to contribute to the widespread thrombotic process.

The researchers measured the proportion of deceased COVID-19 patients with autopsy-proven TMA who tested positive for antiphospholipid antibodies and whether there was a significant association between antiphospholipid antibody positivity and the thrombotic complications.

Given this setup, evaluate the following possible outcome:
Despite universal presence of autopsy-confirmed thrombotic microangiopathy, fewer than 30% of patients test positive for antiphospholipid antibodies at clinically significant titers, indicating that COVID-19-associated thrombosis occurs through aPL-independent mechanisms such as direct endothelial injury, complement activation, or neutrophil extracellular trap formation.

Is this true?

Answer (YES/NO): YES